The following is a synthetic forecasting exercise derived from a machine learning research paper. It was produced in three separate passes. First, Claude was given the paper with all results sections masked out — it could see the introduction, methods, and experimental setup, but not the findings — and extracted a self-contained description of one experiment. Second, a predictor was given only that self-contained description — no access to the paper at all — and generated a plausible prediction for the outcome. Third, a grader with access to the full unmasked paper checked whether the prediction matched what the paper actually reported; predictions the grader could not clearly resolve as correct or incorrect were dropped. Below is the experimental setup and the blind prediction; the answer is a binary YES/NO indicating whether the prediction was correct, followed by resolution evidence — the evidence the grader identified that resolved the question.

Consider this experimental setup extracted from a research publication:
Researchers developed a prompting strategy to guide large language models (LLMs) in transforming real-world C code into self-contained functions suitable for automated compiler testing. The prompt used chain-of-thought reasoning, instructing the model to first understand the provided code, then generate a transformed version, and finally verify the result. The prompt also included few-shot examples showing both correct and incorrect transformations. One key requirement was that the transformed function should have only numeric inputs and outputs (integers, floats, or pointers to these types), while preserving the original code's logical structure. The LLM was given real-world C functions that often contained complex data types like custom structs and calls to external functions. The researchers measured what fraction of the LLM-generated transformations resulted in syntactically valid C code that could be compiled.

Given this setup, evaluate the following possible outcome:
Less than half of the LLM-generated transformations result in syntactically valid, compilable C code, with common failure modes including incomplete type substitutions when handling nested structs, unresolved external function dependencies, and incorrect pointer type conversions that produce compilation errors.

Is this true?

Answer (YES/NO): NO